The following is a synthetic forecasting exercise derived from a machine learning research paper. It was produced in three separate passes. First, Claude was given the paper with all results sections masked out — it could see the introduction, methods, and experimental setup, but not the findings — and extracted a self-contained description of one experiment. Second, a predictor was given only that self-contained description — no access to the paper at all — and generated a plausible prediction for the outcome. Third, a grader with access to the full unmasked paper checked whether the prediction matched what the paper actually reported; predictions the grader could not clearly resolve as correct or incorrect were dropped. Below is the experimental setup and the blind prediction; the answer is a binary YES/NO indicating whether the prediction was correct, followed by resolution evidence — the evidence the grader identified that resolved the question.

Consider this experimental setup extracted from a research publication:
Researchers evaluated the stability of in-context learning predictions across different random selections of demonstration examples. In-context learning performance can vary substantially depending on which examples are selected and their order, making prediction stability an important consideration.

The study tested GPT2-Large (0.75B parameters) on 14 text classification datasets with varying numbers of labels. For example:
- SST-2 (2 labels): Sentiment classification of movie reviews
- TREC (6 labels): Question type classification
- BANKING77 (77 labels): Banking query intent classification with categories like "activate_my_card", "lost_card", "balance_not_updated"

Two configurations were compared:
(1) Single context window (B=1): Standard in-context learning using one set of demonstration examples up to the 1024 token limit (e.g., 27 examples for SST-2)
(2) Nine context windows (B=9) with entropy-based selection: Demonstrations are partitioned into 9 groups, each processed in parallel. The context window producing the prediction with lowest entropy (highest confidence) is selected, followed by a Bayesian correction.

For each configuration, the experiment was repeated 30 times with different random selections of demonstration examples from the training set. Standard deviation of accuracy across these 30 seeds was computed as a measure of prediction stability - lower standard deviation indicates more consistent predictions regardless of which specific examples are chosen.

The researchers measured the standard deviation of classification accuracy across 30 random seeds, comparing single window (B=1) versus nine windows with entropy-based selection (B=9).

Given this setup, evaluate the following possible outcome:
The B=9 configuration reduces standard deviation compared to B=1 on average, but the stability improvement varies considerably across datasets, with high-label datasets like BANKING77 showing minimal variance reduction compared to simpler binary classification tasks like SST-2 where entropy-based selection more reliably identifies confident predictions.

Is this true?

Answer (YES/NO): NO